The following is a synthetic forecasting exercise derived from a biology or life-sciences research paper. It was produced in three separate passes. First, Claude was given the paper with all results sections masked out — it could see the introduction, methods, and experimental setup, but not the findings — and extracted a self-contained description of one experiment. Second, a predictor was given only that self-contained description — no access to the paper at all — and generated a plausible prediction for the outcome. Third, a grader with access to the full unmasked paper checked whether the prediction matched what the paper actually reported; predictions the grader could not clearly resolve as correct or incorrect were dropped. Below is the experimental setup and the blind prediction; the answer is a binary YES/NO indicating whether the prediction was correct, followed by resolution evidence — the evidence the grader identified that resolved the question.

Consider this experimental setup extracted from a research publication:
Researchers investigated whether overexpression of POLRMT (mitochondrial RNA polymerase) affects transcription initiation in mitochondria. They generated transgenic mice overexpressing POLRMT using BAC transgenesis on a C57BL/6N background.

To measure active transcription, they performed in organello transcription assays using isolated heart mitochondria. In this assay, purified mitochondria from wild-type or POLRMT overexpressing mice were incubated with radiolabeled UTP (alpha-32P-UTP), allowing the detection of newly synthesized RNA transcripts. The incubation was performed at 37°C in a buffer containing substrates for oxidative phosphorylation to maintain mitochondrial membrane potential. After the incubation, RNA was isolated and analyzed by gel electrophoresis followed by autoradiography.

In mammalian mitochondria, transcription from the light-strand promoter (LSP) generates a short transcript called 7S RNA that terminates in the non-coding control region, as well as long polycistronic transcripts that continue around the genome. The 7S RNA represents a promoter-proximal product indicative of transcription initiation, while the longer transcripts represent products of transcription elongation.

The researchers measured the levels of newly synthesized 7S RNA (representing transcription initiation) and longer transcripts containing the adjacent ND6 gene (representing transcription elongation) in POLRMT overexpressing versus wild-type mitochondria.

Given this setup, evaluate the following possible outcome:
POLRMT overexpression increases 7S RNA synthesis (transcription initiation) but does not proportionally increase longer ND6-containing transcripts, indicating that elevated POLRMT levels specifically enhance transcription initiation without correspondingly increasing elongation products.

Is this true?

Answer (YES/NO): NO